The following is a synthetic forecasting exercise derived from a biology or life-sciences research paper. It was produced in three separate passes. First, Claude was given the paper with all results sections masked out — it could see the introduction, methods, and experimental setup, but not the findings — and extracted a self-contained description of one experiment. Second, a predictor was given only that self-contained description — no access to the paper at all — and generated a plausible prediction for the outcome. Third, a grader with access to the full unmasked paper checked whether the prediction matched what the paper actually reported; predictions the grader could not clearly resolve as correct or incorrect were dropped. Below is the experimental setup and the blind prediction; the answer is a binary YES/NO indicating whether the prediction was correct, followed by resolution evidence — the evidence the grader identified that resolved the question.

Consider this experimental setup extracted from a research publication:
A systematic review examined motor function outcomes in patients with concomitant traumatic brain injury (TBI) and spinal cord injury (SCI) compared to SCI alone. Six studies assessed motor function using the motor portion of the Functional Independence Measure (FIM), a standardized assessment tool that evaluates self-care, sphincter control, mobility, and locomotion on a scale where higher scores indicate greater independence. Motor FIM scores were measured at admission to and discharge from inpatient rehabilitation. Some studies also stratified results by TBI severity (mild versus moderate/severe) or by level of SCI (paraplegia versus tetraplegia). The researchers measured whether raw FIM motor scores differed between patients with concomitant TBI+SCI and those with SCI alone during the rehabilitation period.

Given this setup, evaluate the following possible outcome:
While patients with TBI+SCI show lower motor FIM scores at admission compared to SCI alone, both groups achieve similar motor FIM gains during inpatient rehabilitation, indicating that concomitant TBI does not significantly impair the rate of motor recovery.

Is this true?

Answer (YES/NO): NO